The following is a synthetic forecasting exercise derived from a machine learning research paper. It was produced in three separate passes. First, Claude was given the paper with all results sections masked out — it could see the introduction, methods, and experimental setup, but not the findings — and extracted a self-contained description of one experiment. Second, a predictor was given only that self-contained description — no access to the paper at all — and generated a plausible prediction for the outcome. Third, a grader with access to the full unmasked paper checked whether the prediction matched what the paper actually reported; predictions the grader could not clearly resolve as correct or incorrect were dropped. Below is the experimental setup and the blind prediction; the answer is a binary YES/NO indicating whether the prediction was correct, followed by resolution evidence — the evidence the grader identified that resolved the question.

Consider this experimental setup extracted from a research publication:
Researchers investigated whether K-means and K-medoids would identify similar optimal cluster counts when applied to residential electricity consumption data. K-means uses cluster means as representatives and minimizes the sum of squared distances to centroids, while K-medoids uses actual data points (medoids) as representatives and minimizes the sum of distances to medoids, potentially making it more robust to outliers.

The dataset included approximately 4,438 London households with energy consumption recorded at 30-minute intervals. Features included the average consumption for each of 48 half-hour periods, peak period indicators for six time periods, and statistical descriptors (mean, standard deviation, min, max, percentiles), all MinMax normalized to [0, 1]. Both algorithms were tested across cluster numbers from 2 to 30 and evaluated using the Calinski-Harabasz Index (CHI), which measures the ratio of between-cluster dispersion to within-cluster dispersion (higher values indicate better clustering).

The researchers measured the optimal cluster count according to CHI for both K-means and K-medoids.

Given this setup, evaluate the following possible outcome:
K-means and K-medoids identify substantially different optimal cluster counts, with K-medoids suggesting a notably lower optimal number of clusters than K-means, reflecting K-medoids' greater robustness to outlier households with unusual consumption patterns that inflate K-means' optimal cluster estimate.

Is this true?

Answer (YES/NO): NO